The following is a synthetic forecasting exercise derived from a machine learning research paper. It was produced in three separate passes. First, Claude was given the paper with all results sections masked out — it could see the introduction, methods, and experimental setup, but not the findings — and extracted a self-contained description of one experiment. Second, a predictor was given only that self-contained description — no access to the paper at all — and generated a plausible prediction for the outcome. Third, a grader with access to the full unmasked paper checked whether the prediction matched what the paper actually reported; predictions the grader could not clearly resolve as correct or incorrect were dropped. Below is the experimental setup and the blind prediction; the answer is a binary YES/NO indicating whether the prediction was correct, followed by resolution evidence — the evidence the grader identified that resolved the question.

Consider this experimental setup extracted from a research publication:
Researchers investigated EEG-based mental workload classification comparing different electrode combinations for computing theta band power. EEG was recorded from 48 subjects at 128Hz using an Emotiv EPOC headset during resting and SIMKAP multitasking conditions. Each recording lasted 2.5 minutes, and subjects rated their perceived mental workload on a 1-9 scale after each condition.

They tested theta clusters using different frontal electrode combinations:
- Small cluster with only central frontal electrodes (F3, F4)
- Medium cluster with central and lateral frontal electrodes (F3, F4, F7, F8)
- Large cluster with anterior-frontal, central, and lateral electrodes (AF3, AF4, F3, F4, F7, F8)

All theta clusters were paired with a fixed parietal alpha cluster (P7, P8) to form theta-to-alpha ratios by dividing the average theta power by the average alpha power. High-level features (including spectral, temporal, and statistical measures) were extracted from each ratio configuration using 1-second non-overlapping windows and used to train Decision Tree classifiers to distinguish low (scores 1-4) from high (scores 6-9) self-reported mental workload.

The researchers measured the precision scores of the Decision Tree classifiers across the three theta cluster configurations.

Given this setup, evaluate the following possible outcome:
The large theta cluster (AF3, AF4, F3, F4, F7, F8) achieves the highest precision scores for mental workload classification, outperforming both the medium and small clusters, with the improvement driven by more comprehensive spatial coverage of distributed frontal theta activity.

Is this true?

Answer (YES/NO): NO